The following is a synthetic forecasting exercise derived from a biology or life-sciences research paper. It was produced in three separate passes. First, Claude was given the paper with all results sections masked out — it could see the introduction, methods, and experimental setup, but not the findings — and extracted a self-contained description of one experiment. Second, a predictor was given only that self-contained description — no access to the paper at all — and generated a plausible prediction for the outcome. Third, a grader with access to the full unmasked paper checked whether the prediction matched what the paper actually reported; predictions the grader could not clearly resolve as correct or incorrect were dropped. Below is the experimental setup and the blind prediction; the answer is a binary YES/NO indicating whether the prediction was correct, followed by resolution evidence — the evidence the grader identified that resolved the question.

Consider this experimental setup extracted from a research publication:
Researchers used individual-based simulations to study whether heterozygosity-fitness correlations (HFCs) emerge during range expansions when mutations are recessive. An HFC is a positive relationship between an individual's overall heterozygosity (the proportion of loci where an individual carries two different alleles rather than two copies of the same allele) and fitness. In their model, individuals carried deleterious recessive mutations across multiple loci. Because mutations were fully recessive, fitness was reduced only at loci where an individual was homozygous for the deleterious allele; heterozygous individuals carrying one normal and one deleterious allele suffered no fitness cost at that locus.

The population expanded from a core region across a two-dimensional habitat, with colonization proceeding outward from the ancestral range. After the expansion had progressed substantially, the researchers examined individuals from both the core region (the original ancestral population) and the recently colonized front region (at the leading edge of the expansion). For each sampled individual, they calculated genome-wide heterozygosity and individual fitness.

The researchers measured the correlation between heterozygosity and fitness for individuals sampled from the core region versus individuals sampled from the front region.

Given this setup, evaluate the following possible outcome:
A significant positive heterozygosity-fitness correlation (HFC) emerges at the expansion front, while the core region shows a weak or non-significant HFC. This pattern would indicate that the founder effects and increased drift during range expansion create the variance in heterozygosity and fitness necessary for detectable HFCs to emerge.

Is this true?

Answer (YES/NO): YES